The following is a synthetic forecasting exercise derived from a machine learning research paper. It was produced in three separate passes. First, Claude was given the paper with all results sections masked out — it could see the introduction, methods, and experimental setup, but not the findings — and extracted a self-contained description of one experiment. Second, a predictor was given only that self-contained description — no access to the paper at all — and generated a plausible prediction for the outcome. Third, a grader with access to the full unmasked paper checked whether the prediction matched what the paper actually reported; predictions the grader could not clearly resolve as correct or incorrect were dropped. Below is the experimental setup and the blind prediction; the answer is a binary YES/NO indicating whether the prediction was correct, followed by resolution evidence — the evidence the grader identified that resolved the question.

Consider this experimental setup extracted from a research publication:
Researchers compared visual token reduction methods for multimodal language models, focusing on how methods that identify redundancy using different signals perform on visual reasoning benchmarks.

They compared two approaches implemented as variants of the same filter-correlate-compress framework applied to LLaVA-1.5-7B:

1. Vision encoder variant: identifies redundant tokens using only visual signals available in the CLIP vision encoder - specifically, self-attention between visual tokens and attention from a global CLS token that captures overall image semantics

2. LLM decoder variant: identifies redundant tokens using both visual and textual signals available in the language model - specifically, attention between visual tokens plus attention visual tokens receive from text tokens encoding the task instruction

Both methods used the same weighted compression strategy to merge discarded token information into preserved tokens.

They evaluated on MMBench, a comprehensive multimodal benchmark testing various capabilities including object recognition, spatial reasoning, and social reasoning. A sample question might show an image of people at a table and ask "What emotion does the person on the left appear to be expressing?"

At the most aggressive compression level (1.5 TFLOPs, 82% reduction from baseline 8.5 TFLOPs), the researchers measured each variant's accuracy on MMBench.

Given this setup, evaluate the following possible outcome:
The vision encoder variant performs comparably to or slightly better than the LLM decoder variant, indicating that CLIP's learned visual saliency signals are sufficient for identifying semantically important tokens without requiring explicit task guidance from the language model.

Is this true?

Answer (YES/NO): NO